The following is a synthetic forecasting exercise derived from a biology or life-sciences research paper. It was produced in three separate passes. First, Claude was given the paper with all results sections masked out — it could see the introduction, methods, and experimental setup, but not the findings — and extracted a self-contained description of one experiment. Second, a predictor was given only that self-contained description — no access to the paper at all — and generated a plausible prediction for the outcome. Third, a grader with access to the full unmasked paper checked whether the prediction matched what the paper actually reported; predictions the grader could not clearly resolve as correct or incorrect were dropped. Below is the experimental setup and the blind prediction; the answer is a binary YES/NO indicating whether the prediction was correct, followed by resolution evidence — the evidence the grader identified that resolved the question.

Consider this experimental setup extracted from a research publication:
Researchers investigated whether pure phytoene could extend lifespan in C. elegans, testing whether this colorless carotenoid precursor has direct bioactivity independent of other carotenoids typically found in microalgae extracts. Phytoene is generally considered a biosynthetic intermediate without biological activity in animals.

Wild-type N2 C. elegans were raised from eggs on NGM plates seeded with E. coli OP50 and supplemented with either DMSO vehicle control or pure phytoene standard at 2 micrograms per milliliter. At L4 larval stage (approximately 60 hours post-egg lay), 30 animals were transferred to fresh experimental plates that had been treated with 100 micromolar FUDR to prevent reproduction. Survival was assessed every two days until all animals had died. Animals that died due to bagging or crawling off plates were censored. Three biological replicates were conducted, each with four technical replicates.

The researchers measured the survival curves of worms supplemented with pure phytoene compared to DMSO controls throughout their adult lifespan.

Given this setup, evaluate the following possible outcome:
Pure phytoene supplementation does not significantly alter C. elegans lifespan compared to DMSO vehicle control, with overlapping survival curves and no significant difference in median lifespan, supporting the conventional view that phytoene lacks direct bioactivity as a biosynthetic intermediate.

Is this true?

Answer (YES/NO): NO